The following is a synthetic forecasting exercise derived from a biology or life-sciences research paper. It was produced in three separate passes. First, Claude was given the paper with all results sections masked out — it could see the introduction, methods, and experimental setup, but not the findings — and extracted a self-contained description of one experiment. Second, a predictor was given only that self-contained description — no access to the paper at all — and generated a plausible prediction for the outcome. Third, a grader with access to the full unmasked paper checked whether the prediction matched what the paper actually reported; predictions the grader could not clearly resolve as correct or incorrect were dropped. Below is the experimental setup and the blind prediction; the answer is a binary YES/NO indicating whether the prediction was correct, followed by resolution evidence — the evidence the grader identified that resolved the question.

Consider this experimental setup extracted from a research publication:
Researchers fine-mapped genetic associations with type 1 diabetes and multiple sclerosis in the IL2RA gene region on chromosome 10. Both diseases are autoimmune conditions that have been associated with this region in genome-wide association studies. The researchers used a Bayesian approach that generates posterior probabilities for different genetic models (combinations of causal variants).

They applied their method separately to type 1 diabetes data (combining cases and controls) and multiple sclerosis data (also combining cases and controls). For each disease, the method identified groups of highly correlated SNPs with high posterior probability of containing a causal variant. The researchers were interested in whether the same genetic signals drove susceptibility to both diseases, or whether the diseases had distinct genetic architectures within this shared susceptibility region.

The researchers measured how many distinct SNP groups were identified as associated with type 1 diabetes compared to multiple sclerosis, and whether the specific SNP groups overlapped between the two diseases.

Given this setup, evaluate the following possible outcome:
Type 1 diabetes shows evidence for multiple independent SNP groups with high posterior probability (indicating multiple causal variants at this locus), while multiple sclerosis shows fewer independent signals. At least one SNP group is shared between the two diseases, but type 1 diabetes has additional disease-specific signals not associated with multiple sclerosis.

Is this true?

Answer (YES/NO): YES